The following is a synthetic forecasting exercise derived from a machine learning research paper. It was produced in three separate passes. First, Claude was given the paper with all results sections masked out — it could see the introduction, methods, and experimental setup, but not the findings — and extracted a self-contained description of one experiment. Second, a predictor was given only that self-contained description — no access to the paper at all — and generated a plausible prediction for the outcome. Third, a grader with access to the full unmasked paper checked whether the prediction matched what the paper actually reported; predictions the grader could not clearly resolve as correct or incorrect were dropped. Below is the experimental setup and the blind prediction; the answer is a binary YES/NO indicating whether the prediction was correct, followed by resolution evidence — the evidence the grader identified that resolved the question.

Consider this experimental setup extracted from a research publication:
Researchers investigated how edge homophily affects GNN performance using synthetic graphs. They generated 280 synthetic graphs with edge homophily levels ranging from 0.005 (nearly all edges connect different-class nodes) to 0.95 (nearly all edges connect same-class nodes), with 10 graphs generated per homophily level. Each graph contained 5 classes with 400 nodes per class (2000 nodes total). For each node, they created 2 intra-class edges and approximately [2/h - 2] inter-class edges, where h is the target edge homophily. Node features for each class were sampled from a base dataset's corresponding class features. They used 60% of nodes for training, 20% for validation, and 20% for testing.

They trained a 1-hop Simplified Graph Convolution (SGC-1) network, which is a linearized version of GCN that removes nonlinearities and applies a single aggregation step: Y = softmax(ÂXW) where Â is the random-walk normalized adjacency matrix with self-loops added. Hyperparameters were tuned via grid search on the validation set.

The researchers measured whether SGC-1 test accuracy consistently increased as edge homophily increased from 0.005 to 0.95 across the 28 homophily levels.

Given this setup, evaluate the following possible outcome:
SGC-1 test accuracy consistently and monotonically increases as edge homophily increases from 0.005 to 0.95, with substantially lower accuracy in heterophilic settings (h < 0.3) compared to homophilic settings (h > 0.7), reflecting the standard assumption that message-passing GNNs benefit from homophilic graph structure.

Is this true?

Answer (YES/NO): NO